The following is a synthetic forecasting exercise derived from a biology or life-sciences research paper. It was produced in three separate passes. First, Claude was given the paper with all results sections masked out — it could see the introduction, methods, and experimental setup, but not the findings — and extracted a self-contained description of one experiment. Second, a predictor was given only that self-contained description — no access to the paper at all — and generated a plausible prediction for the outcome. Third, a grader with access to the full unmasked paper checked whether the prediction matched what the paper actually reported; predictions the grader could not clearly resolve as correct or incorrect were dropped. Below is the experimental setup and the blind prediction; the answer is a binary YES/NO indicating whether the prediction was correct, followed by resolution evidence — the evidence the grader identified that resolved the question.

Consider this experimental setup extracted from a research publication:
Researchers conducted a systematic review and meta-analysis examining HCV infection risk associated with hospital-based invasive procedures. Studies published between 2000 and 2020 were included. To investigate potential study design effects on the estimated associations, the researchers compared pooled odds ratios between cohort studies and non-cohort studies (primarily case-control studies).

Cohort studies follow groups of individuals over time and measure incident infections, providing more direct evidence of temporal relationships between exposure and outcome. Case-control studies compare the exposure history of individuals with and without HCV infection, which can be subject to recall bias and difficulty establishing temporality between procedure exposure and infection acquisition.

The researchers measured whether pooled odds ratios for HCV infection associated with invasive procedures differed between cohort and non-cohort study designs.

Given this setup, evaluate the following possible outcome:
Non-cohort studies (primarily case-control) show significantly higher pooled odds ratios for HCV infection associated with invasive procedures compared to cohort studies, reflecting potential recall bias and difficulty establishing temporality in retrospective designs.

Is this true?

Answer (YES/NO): NO